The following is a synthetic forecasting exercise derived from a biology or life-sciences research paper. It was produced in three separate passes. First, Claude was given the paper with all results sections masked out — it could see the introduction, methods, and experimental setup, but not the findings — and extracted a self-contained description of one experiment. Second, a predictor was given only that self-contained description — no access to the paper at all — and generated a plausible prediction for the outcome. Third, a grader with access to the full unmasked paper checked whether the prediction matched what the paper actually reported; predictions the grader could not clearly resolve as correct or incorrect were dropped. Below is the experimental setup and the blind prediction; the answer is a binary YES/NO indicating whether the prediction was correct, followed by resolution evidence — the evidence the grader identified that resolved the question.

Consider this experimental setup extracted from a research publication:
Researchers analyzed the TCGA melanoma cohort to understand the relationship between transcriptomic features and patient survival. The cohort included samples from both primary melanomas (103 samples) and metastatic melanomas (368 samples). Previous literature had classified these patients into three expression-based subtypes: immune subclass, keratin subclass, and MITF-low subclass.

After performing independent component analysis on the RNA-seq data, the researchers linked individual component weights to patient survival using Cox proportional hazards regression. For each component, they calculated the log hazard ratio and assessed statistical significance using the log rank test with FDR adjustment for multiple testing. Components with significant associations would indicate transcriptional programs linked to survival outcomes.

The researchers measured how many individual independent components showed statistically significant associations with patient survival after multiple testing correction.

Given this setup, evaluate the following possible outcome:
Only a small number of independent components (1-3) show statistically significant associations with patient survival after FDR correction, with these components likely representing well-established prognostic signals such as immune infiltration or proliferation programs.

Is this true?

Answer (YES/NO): NO